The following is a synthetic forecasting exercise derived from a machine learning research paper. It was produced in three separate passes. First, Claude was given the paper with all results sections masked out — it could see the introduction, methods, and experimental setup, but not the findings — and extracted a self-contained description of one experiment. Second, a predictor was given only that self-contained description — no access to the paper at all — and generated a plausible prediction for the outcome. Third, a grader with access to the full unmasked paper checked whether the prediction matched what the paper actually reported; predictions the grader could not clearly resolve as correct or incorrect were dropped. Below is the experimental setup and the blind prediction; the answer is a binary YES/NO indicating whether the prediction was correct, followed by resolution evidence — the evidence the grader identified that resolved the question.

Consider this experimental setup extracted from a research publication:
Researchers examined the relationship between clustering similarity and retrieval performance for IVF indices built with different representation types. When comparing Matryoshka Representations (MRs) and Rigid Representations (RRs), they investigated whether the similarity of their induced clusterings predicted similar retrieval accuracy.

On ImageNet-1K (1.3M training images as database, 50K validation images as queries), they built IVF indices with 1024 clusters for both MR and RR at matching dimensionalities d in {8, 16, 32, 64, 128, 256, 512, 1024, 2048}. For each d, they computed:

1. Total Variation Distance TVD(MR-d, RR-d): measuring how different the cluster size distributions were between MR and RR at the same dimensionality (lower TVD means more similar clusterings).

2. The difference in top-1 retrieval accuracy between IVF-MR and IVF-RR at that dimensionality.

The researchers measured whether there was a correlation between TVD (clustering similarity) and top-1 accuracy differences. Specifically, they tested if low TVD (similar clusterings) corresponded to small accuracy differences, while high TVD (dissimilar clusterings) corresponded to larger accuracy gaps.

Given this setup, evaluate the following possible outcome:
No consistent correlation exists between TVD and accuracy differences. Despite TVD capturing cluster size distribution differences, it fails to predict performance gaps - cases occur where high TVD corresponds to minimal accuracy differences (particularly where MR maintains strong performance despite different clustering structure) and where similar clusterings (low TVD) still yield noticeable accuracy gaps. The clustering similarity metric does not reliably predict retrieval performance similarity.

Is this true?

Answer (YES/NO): NO